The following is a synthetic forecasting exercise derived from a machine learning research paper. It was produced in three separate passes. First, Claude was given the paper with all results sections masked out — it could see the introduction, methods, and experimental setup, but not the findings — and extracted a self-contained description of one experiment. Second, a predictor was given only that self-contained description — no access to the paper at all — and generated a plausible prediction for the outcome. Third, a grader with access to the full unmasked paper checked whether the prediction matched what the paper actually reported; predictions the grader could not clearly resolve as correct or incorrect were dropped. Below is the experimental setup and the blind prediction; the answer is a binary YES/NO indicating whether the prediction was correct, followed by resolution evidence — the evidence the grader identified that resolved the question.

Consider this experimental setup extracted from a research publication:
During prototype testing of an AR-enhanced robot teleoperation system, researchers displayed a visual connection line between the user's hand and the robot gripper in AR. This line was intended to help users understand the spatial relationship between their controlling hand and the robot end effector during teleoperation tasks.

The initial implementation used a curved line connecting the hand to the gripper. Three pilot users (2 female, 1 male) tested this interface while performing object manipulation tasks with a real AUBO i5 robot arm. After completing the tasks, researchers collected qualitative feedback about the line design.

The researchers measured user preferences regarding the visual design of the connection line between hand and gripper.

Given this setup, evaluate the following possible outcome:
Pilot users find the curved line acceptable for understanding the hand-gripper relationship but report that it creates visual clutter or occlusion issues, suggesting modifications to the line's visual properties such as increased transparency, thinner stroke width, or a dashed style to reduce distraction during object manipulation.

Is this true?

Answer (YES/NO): NO